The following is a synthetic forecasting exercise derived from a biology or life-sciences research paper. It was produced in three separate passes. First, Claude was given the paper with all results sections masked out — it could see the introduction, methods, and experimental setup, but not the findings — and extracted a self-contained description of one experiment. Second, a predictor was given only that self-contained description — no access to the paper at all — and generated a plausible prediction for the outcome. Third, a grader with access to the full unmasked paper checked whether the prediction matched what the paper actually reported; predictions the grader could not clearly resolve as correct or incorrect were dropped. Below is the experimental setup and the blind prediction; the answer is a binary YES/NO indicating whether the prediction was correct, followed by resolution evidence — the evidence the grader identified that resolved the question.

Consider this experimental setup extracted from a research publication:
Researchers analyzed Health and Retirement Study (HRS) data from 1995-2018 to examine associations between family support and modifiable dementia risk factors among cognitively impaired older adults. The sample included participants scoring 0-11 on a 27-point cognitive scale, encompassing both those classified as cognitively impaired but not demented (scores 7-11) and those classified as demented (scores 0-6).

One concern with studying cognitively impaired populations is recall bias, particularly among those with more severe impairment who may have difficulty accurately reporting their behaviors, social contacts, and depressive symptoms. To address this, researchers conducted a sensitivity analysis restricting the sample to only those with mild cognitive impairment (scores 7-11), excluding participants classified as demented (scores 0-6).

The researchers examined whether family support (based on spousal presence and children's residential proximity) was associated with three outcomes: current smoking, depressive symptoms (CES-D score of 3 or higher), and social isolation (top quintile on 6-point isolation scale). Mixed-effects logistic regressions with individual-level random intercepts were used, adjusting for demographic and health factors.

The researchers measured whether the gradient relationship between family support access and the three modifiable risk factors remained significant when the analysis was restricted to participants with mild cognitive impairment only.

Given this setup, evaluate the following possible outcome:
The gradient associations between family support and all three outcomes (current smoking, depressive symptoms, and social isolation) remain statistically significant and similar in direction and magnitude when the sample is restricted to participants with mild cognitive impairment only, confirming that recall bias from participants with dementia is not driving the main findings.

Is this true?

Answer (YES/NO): YES